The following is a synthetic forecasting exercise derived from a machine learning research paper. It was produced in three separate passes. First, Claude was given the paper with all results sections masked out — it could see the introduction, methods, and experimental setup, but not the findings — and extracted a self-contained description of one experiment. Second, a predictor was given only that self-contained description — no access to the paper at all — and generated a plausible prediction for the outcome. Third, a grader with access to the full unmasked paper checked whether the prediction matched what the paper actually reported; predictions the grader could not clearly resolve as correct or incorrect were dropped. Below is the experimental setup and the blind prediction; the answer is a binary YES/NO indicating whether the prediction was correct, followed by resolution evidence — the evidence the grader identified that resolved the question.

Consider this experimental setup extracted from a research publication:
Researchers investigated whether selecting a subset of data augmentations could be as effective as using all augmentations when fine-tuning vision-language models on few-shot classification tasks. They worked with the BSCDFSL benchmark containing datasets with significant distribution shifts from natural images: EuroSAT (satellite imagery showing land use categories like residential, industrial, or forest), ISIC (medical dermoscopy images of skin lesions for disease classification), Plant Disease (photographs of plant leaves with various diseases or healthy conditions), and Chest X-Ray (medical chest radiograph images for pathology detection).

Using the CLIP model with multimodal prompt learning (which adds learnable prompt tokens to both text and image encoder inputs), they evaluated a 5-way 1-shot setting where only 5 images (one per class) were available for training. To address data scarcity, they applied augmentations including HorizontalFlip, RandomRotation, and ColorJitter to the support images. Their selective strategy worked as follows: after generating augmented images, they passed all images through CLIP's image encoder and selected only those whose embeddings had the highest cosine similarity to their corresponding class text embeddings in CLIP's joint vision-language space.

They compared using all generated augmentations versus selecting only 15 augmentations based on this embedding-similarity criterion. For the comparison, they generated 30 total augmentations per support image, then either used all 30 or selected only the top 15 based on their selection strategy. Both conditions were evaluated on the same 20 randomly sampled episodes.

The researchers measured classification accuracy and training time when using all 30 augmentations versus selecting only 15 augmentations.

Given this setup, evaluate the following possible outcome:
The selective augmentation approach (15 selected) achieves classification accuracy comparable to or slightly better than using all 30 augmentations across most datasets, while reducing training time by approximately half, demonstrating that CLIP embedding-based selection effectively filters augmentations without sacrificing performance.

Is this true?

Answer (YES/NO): NO